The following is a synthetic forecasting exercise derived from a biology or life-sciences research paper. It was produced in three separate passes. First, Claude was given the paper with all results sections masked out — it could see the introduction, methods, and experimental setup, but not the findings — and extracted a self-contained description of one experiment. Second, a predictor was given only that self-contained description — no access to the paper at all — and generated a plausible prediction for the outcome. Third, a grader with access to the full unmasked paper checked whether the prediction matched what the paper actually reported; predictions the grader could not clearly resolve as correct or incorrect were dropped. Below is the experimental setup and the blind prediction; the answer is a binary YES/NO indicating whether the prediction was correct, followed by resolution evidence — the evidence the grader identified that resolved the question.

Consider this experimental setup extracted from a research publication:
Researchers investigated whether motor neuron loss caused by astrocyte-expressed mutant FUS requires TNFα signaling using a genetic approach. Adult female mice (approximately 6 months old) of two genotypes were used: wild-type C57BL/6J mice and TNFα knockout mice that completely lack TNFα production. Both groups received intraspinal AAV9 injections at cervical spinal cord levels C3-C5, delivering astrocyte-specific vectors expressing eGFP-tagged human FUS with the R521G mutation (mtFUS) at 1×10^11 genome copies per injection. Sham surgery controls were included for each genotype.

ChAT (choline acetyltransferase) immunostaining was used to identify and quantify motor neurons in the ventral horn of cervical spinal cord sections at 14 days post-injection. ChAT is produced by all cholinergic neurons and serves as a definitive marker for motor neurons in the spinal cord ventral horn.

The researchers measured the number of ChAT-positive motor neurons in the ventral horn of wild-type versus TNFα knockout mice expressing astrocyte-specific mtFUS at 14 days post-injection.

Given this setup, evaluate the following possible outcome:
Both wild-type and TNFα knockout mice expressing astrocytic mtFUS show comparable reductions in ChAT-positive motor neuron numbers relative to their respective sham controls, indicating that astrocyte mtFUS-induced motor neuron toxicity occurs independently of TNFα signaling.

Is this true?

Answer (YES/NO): NO